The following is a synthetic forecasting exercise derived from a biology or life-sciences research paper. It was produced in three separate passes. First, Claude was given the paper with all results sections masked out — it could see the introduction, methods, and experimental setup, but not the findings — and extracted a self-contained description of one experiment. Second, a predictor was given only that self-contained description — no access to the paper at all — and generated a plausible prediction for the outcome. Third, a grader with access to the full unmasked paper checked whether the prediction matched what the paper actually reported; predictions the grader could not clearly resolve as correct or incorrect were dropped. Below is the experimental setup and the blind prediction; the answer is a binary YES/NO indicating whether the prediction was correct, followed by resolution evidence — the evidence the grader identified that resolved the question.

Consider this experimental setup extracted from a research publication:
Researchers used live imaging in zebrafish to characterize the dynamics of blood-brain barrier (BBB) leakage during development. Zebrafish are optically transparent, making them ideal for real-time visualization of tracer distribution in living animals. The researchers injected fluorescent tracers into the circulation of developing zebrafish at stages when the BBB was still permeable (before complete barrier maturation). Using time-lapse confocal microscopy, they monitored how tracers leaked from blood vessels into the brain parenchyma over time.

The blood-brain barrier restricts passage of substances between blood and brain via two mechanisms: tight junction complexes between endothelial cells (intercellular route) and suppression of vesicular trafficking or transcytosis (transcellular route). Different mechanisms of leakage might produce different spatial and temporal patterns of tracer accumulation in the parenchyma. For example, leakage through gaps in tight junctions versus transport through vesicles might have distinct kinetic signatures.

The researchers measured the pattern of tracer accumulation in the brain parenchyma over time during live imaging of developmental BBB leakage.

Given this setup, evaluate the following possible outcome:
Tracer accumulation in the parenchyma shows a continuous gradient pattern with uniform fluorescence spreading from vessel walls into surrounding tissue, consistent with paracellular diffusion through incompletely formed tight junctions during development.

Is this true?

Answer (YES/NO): NO